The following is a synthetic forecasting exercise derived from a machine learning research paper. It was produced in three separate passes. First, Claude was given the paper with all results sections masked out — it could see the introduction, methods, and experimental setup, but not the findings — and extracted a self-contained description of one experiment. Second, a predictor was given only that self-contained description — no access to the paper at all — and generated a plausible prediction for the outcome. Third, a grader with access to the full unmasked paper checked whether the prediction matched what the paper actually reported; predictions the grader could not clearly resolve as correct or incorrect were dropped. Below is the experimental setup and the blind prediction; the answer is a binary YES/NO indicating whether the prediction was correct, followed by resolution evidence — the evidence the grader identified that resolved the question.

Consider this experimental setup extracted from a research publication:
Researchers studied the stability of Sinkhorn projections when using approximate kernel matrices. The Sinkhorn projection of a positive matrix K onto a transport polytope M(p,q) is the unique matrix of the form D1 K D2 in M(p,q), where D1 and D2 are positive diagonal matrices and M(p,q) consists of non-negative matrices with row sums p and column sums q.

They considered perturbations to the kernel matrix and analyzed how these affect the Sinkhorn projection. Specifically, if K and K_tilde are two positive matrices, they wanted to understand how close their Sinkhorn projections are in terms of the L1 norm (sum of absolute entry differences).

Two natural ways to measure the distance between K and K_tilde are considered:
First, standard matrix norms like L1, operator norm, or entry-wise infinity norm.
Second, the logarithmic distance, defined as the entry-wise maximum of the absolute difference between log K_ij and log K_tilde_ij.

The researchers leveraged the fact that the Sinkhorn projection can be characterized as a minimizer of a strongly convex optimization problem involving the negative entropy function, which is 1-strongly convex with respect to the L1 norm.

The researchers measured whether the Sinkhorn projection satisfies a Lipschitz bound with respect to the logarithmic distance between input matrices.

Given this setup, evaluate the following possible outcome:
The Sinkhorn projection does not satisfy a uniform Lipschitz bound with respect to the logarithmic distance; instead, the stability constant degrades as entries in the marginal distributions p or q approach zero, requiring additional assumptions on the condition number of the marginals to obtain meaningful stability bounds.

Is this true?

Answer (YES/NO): NO